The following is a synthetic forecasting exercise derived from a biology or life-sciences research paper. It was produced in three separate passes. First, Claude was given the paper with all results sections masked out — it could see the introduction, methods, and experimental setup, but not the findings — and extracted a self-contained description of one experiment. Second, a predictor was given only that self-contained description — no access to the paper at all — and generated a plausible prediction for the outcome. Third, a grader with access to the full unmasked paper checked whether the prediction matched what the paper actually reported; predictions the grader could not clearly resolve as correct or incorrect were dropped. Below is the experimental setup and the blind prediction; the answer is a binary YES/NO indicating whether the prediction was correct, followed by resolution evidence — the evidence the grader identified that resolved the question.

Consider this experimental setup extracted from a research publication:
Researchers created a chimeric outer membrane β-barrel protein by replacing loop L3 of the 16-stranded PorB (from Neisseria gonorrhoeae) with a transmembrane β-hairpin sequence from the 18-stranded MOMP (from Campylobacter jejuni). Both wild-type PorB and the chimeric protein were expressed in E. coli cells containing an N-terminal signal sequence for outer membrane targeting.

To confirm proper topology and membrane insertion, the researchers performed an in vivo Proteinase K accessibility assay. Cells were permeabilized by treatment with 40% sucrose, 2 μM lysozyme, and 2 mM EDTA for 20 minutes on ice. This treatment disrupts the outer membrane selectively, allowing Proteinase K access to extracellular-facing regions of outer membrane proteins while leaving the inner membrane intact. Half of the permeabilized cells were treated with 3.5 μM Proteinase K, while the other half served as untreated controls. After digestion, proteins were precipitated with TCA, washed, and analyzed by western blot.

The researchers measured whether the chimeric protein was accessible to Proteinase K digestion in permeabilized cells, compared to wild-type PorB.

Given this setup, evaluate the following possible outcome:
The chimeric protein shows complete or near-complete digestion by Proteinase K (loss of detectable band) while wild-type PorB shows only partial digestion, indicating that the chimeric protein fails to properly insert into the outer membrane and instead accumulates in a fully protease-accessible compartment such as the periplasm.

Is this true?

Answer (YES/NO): NO